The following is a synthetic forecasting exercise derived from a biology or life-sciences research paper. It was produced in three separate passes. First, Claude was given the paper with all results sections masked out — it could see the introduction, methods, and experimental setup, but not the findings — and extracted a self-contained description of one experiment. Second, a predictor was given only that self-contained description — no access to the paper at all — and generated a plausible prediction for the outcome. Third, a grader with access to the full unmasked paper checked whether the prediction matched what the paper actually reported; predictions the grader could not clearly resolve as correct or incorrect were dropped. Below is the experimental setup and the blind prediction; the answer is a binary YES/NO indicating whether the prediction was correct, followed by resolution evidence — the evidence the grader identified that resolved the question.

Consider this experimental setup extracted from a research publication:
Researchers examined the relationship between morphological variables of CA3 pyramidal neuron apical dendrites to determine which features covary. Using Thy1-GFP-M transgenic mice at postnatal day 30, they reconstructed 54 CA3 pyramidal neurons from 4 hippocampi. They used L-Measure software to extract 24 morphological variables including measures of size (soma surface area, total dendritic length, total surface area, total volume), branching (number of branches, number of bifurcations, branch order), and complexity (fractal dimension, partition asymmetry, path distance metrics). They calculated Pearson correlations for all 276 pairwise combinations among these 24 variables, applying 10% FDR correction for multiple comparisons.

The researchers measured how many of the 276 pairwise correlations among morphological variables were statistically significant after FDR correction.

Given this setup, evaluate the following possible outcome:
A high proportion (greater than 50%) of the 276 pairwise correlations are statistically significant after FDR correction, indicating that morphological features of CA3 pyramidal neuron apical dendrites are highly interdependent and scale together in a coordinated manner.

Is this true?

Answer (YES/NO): NO